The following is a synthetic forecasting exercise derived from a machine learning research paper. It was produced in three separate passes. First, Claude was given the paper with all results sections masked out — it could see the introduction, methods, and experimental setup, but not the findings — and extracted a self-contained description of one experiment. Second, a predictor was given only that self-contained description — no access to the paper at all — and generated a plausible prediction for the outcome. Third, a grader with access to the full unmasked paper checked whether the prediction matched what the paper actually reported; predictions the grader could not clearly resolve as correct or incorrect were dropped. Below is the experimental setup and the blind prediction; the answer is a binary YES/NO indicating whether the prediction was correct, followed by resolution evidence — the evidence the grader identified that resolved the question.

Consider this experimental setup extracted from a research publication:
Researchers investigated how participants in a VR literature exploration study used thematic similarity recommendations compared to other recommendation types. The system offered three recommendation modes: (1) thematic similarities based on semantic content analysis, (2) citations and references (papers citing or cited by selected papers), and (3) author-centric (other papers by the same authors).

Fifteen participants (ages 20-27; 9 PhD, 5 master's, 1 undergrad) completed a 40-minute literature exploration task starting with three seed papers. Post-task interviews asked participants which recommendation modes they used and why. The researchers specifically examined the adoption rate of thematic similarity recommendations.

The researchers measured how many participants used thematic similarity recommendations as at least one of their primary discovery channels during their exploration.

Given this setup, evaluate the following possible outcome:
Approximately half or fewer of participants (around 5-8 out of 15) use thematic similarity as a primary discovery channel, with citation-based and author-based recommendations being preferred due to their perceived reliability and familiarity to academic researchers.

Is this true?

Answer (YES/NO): NO